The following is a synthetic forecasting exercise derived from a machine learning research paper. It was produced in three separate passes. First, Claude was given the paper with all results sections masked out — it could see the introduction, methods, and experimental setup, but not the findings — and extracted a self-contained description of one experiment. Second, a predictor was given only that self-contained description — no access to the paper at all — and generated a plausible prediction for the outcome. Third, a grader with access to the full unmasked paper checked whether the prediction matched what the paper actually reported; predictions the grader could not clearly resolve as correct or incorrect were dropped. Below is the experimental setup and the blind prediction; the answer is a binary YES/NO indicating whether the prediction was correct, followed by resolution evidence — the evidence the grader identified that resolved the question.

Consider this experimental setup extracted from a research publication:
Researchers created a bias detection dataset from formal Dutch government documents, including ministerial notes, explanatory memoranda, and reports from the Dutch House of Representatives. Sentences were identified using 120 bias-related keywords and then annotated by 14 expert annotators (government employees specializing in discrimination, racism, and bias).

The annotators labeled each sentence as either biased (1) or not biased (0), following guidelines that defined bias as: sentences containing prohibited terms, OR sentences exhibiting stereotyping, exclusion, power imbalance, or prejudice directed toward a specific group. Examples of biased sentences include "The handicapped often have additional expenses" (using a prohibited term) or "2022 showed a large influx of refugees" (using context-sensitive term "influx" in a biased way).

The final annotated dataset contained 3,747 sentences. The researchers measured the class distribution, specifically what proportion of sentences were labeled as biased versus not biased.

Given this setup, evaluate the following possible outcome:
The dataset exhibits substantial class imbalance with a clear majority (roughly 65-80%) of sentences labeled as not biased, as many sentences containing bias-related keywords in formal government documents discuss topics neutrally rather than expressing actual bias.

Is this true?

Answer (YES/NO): YES